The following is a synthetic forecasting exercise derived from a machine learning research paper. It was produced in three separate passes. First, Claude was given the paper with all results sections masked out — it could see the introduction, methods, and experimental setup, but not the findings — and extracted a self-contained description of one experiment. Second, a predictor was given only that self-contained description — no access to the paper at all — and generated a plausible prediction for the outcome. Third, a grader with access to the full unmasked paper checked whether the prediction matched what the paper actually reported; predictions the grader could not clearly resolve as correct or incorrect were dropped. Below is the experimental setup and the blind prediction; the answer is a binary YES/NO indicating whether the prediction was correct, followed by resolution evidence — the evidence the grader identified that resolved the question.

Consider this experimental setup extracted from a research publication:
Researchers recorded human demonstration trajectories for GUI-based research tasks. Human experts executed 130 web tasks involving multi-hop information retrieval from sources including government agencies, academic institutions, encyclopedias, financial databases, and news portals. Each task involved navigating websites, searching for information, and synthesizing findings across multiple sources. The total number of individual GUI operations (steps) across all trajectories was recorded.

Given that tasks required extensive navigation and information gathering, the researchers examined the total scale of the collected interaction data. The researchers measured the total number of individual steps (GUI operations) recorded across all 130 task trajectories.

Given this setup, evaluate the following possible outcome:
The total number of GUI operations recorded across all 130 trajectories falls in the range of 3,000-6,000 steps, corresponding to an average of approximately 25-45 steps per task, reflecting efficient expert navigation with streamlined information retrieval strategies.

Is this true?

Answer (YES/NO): NO